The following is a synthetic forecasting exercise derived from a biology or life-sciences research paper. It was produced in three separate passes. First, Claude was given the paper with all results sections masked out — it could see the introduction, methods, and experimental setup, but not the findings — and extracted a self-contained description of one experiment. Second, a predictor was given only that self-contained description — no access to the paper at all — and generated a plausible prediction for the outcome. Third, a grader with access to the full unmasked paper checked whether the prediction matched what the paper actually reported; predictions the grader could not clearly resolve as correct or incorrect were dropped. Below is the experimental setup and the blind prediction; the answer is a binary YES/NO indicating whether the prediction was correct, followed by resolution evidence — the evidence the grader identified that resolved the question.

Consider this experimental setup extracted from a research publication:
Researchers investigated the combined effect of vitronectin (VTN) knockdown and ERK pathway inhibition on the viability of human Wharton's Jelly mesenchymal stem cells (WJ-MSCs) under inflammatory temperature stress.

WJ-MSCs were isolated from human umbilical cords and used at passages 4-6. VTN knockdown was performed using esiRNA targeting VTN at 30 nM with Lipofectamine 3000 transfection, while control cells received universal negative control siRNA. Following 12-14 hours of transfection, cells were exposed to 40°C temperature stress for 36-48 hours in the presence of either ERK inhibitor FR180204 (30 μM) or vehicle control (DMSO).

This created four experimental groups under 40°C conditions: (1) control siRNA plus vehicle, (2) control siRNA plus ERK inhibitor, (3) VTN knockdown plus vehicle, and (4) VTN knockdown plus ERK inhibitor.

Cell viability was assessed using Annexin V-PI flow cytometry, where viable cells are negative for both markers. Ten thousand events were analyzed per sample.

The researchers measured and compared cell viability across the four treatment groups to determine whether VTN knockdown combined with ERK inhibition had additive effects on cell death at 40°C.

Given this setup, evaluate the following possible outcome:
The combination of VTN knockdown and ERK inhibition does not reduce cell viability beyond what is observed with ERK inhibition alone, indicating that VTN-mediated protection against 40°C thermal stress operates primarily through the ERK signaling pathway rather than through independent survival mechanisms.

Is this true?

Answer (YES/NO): NO